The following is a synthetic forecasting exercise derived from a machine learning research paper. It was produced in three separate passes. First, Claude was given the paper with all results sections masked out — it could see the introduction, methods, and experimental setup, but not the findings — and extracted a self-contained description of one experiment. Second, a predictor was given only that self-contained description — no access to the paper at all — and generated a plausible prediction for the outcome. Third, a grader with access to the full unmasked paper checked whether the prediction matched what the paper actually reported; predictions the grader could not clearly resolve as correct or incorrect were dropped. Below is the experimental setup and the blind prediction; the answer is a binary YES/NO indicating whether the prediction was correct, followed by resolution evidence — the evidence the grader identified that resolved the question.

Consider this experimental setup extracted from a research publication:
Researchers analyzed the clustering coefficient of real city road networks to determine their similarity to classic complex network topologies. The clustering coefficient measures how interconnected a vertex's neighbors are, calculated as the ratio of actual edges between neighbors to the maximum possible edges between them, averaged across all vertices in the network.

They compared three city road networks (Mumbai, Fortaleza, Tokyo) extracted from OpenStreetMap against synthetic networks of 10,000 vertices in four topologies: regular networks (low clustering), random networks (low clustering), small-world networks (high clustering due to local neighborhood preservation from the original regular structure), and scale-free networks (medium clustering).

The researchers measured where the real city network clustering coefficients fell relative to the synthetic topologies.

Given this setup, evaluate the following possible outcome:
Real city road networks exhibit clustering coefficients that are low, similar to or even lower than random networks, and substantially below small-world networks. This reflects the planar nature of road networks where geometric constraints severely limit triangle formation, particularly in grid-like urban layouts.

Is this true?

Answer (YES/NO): NO